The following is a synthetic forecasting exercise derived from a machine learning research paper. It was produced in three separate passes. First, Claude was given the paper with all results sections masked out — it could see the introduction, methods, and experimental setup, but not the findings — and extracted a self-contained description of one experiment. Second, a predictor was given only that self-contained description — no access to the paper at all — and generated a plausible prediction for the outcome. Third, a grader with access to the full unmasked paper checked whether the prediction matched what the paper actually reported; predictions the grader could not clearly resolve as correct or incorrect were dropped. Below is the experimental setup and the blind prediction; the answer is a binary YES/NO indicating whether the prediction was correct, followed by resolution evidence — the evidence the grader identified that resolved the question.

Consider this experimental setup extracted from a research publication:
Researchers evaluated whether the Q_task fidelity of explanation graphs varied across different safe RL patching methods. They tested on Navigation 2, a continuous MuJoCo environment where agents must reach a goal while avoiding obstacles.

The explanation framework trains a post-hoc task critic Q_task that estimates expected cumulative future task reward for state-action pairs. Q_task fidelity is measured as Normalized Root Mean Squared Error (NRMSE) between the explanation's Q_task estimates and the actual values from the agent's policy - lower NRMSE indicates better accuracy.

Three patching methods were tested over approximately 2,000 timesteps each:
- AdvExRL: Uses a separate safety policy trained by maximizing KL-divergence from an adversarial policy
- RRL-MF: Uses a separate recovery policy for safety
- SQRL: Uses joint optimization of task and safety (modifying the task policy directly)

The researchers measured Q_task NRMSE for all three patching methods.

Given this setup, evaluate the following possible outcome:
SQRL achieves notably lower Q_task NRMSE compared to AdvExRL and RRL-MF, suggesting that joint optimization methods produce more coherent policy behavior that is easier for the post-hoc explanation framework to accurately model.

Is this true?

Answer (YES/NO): YES